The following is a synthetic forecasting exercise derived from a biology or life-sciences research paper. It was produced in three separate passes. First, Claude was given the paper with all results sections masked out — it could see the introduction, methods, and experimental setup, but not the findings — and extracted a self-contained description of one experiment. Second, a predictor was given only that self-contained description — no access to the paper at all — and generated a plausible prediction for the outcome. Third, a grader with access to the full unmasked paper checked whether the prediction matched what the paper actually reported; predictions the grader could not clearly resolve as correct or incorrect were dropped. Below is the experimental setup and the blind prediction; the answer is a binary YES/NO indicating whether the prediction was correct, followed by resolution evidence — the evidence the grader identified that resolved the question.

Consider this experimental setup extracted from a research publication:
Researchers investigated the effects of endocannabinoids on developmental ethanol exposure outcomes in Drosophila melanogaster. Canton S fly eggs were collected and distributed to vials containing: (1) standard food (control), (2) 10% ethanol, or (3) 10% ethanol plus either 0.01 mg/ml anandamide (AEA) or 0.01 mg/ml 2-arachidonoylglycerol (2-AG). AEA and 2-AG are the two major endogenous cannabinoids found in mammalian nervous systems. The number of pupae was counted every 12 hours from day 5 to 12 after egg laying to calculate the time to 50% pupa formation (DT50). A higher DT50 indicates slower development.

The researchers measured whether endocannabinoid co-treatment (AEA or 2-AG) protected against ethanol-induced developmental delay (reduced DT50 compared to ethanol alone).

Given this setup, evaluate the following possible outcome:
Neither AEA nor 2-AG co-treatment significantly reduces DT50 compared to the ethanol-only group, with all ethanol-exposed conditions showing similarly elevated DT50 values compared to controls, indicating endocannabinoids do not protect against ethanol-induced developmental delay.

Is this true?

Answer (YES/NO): NO